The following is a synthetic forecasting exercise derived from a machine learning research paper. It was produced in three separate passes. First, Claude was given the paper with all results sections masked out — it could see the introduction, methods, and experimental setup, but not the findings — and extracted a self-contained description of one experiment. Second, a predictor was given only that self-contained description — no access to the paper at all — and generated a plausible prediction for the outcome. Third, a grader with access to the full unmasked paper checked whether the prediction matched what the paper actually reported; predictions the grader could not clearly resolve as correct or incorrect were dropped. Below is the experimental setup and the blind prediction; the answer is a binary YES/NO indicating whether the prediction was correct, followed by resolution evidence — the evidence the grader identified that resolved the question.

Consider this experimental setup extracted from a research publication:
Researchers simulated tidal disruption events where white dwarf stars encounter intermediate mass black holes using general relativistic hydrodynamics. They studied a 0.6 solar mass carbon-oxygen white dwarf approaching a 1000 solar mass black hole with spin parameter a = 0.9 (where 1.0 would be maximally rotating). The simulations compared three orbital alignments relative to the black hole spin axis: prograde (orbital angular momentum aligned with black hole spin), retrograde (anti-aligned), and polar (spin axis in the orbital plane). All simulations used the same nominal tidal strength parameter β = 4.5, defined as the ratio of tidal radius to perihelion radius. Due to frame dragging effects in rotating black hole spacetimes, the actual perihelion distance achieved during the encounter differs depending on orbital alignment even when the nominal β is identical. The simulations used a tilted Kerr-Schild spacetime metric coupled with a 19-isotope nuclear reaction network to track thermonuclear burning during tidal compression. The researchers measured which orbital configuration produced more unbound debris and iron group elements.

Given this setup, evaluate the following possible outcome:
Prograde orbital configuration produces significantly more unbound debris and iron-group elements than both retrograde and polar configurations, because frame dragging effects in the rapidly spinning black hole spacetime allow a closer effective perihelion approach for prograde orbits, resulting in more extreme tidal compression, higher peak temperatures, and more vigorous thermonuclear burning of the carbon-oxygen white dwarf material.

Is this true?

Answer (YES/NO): NO